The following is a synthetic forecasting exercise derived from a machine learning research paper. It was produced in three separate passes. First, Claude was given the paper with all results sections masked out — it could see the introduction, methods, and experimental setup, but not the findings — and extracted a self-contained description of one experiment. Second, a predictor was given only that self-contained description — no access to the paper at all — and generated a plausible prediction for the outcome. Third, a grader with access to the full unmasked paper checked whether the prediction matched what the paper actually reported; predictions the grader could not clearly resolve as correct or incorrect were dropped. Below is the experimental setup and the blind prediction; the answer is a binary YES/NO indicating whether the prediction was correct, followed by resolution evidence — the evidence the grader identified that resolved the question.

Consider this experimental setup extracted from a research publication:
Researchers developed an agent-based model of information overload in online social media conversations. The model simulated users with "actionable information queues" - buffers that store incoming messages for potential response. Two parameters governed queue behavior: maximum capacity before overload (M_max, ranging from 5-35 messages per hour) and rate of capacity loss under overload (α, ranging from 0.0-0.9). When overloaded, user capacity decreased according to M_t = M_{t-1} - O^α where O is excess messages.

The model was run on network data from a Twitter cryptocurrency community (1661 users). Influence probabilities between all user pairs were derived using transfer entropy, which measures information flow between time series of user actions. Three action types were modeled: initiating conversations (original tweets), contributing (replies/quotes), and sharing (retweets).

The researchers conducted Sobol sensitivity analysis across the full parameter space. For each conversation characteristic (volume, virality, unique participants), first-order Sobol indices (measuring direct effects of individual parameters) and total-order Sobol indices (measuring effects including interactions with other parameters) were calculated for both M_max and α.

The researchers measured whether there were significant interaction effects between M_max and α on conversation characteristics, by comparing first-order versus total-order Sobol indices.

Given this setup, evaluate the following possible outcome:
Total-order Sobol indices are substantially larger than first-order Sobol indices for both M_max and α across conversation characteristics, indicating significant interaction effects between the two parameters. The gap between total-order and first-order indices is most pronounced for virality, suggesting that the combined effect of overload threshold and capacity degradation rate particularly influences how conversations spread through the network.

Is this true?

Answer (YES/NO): NO